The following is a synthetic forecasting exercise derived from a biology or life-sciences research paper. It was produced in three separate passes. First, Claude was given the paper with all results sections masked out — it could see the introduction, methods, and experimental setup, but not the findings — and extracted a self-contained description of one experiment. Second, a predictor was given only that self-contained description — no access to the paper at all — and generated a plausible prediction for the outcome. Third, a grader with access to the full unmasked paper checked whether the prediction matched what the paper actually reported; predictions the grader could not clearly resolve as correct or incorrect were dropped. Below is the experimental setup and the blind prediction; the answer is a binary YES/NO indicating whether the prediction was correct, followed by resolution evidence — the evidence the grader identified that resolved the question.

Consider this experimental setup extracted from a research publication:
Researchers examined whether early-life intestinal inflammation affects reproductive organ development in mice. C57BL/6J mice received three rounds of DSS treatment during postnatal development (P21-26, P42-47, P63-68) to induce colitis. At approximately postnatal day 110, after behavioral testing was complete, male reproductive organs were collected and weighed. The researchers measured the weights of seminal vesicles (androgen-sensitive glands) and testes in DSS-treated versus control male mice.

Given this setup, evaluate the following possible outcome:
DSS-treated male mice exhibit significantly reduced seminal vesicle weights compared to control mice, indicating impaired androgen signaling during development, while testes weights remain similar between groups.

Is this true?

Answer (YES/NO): YES